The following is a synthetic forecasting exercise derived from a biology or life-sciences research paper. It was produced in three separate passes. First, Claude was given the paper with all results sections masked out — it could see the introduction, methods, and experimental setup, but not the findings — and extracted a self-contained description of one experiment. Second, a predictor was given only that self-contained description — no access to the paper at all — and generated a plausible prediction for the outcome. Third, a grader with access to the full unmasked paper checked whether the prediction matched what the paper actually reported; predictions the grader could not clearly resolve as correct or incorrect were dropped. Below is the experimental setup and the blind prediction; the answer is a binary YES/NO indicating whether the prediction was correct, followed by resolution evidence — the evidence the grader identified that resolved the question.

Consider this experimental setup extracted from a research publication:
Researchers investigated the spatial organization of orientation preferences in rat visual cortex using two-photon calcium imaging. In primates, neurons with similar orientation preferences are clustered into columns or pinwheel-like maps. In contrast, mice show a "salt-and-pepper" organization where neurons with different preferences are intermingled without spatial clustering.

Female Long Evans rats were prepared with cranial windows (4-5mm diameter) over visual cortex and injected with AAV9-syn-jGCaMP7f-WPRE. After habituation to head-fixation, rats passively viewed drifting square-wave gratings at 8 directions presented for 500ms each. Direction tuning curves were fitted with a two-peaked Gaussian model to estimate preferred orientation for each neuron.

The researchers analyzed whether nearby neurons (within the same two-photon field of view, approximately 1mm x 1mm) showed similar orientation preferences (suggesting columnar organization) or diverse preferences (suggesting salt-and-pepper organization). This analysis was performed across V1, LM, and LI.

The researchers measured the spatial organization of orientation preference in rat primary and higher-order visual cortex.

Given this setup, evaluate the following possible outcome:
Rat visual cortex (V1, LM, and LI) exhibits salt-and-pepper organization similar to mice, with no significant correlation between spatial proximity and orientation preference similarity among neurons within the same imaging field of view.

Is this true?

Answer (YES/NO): YES